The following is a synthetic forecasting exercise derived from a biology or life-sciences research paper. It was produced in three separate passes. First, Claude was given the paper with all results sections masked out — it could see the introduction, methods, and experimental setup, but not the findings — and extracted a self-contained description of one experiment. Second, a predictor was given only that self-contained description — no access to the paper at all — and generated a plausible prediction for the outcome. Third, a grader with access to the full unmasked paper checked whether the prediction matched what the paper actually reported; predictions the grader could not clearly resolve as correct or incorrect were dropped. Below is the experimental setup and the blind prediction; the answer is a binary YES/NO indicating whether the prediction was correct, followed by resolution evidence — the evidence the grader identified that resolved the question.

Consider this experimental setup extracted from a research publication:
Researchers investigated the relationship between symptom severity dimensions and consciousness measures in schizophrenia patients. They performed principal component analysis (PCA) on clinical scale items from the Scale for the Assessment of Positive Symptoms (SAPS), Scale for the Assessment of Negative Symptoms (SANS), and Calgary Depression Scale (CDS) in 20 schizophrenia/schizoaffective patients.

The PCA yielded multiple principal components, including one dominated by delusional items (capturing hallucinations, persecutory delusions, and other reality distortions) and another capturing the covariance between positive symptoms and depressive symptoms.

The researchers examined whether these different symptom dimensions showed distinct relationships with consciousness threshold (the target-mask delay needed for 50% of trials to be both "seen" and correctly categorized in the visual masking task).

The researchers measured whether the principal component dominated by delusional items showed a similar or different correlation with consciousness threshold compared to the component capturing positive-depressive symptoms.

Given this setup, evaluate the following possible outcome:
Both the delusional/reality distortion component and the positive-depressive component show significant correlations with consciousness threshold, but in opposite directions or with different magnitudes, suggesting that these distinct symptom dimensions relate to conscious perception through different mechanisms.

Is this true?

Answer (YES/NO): NO